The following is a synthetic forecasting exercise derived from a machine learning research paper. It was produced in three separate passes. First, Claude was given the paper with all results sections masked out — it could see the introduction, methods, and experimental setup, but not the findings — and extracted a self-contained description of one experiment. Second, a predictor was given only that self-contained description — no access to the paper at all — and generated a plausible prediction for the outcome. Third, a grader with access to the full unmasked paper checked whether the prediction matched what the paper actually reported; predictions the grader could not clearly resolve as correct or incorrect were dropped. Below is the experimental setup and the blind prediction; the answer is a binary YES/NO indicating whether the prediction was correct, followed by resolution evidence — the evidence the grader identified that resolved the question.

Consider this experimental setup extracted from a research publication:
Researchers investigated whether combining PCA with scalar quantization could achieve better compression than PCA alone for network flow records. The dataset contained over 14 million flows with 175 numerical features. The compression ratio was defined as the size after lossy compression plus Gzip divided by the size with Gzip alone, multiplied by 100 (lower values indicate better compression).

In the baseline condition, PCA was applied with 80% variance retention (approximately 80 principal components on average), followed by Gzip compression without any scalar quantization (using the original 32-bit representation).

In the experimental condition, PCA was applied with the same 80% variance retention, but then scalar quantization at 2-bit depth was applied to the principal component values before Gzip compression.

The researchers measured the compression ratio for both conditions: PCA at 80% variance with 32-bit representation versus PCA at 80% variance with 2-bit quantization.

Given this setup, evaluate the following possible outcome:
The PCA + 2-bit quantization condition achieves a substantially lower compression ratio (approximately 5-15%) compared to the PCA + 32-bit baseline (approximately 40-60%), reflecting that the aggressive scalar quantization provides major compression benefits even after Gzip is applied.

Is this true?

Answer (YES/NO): NO